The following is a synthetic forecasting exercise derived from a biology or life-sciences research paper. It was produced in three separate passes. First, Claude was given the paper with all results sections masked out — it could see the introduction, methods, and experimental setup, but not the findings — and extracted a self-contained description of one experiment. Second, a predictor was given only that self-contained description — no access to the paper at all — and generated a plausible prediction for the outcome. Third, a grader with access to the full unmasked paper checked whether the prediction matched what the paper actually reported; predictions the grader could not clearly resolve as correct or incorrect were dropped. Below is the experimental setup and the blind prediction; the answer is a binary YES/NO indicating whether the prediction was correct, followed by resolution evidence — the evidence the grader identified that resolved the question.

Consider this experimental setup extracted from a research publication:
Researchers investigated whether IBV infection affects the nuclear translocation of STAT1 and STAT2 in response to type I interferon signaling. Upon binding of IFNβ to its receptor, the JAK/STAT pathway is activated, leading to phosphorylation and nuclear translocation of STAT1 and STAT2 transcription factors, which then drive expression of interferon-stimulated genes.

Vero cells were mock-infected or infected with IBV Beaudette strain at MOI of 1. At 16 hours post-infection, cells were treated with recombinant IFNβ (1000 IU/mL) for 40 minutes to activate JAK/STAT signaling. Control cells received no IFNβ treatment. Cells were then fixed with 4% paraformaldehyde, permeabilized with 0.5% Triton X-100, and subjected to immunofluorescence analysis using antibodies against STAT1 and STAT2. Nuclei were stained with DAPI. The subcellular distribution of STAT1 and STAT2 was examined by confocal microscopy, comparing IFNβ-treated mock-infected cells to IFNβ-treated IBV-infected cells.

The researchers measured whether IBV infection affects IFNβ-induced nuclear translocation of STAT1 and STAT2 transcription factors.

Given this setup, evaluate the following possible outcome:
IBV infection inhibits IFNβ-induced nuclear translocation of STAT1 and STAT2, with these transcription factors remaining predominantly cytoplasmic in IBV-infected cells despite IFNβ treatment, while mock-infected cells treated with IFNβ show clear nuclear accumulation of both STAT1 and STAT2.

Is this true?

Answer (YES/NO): NO